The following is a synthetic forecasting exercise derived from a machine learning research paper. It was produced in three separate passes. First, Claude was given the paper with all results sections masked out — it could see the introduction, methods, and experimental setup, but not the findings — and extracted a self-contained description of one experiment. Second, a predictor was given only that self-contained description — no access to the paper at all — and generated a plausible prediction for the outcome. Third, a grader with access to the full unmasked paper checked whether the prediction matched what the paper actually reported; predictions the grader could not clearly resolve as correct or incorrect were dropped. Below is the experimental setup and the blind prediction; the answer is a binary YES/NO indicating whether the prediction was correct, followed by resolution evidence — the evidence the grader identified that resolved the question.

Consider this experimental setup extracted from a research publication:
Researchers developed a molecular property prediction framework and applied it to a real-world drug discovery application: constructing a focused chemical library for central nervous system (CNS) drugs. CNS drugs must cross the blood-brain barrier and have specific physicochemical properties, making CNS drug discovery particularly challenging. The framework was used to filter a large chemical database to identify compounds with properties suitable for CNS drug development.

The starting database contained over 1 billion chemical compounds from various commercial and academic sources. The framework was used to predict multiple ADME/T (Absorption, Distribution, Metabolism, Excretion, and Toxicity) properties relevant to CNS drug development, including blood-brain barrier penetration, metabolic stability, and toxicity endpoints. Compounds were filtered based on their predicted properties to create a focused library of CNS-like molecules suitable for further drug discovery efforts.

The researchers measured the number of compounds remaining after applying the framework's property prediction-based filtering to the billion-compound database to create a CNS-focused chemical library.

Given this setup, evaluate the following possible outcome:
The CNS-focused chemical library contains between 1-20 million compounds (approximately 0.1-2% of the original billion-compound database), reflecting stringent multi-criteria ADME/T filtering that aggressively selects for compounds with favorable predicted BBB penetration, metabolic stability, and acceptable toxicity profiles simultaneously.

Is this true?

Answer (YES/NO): YES